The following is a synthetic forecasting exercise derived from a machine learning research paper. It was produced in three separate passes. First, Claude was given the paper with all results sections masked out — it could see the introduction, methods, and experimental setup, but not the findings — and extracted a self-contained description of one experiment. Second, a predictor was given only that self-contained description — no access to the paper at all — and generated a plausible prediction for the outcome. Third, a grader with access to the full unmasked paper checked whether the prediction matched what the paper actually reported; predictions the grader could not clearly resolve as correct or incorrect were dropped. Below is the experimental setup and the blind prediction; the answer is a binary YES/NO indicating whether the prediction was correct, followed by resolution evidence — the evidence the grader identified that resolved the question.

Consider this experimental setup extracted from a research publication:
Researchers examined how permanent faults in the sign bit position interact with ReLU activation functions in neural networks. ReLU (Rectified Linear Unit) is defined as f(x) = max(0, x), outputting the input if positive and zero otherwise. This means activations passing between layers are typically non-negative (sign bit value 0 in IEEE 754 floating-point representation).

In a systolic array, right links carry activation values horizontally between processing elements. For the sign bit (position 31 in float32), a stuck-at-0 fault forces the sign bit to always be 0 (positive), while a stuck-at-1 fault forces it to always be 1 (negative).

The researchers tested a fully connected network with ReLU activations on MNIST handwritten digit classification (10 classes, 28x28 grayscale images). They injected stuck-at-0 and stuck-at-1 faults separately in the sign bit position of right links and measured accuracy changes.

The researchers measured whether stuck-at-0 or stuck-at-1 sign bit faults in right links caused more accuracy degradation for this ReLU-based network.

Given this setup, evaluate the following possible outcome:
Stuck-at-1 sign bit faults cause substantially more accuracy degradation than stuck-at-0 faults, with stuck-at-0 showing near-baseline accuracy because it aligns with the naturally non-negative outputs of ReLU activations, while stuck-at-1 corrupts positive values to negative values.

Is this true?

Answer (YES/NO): NO